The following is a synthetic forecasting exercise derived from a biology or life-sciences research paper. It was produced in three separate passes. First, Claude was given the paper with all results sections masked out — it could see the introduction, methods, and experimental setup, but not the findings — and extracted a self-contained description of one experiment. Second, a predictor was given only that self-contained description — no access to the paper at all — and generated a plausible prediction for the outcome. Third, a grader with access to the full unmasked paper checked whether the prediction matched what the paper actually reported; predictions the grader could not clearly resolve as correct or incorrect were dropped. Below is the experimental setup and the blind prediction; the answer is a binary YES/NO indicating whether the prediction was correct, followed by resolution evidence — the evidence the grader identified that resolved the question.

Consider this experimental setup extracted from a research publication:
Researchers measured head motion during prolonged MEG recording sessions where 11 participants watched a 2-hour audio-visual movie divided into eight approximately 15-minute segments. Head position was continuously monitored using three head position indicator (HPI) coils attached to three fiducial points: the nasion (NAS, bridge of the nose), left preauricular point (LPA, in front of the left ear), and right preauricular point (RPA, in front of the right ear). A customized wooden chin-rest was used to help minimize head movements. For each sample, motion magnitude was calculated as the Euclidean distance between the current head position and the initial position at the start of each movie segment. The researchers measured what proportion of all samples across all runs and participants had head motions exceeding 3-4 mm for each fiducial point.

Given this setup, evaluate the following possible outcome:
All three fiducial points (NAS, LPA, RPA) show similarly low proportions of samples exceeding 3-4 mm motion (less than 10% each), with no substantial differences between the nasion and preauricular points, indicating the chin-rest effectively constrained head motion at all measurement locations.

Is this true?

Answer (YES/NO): NO